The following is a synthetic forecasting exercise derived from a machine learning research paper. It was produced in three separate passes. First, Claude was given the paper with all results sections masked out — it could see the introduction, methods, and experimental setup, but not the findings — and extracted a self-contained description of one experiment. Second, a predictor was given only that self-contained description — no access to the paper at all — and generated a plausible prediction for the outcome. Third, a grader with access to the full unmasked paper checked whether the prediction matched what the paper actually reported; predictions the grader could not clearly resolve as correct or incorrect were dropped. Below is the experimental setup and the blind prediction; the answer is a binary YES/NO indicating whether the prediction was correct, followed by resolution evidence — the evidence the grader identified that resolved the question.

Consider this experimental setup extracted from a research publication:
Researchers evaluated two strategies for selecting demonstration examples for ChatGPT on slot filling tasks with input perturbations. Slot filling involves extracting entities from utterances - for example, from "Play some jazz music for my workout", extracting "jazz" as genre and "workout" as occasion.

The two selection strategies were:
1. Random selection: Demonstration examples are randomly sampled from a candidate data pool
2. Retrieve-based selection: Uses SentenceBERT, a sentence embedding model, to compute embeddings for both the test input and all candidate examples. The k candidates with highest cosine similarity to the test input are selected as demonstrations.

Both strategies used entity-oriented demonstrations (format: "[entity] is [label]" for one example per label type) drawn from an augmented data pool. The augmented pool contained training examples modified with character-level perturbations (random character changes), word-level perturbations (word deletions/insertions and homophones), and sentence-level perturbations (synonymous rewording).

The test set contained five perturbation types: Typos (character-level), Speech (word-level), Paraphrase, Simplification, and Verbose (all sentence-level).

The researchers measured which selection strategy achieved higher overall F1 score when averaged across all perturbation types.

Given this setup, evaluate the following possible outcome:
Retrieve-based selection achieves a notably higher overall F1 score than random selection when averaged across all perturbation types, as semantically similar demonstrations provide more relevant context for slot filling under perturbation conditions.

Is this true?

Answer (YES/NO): NO